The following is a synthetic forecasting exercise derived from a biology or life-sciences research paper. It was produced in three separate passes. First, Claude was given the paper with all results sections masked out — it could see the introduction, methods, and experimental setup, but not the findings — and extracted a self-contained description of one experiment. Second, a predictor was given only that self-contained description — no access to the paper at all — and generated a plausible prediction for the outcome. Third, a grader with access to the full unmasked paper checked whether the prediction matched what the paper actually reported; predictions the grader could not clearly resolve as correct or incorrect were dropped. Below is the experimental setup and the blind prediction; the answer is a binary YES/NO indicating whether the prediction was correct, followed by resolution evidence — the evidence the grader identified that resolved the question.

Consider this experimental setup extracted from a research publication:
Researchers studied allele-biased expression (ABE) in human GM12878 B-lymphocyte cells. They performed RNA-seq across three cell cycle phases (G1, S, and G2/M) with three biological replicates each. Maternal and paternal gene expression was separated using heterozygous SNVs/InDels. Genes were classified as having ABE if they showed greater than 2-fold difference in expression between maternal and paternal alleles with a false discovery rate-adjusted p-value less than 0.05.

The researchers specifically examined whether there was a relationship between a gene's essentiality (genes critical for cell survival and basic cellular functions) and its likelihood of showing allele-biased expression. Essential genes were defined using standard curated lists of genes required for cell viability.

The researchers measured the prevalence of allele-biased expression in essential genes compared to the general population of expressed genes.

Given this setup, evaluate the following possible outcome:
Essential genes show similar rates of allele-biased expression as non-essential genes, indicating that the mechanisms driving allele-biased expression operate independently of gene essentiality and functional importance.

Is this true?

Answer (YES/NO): NO